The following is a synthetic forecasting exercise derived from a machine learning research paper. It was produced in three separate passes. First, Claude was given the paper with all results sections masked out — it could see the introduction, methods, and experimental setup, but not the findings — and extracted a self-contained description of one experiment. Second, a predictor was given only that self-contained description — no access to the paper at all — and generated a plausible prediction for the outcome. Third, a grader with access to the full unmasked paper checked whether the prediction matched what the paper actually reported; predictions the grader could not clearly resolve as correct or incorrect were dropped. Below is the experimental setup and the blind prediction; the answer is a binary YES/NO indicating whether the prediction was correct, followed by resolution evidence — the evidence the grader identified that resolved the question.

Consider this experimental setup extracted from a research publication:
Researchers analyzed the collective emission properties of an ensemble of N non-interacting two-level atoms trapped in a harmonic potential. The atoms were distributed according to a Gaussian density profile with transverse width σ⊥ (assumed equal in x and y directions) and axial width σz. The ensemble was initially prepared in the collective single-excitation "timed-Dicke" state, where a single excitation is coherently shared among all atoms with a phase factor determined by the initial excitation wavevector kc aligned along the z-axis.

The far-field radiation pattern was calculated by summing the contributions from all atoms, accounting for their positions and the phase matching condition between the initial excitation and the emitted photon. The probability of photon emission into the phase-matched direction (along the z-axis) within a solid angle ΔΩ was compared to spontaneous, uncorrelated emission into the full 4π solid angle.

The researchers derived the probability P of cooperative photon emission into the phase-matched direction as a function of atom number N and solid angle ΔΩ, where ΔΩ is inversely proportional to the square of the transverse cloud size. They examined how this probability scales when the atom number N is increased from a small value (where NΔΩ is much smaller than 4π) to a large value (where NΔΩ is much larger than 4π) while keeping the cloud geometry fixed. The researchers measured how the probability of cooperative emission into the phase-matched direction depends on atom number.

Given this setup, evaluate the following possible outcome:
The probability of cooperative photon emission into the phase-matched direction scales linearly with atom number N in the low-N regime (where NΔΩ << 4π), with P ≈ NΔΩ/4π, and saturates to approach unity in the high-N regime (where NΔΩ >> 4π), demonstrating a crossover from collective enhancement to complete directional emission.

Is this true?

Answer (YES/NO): YES